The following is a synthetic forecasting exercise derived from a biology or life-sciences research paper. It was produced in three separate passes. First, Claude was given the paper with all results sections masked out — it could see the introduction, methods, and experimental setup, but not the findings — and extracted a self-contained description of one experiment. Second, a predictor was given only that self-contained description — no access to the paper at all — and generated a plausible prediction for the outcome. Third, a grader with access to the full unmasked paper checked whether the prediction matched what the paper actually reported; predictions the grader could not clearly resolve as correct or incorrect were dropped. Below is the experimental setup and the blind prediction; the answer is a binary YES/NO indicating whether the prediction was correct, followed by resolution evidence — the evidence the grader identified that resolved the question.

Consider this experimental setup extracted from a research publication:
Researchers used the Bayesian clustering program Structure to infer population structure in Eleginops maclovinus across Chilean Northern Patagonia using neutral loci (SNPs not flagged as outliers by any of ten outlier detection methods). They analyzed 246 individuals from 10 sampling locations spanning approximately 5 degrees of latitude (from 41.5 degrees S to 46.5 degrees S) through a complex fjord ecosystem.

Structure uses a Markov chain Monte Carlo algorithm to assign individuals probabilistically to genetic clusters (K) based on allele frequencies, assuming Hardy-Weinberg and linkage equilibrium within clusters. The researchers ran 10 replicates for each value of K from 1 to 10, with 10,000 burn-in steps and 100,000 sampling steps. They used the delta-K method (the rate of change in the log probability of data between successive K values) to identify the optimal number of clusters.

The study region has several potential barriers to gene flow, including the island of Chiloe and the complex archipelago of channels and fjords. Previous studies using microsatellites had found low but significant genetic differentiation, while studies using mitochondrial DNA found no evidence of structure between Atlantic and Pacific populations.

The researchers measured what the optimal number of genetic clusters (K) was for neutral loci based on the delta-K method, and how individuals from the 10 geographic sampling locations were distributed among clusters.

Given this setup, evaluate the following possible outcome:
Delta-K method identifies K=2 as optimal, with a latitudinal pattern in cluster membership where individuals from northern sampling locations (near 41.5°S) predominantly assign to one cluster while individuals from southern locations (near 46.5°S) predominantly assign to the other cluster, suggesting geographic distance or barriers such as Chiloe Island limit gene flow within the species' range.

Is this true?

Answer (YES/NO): NO